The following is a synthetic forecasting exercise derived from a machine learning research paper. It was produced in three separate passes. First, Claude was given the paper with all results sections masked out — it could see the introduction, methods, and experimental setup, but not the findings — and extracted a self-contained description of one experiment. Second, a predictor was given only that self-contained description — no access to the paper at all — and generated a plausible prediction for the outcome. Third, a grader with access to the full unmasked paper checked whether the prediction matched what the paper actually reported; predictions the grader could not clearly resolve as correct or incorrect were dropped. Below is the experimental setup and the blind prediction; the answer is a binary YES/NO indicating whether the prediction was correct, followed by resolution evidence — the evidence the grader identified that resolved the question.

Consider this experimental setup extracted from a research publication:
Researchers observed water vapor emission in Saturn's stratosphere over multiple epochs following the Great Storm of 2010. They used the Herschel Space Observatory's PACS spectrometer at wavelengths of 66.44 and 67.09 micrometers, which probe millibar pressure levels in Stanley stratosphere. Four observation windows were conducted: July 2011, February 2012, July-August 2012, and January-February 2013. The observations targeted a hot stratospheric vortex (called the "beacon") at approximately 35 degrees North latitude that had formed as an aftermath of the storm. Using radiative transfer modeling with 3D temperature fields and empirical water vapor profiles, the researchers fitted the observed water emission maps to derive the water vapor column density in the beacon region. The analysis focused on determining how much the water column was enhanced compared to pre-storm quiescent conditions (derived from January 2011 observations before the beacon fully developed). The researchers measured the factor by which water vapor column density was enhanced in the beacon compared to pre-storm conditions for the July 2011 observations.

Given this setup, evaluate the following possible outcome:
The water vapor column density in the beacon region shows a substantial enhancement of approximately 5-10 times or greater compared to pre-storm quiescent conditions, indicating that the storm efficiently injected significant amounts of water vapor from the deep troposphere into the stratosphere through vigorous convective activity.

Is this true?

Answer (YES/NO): YES